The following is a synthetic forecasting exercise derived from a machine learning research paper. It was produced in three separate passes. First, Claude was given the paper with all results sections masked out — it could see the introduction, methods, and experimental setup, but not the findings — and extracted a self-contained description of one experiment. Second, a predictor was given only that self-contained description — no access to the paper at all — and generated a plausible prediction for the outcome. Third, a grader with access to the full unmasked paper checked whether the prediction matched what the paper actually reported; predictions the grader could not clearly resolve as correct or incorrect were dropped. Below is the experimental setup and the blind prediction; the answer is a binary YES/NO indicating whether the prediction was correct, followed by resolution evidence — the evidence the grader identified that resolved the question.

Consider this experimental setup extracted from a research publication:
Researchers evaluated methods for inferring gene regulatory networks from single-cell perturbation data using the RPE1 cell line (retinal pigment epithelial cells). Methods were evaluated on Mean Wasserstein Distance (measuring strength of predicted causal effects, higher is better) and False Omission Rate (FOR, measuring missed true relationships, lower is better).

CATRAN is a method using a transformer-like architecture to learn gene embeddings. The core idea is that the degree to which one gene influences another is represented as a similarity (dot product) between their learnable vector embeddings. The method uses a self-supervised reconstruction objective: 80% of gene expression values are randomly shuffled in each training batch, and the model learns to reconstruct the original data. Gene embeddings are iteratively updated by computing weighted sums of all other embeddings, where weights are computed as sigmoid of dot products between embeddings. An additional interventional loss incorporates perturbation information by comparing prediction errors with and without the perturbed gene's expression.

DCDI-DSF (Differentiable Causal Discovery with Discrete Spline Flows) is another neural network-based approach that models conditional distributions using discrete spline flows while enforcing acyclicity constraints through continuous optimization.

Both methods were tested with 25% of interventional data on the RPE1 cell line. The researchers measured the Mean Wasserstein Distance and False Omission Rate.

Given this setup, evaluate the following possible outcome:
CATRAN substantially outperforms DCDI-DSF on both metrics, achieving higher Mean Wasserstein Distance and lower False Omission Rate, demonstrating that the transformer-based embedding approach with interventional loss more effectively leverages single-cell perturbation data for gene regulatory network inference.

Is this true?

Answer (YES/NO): NO